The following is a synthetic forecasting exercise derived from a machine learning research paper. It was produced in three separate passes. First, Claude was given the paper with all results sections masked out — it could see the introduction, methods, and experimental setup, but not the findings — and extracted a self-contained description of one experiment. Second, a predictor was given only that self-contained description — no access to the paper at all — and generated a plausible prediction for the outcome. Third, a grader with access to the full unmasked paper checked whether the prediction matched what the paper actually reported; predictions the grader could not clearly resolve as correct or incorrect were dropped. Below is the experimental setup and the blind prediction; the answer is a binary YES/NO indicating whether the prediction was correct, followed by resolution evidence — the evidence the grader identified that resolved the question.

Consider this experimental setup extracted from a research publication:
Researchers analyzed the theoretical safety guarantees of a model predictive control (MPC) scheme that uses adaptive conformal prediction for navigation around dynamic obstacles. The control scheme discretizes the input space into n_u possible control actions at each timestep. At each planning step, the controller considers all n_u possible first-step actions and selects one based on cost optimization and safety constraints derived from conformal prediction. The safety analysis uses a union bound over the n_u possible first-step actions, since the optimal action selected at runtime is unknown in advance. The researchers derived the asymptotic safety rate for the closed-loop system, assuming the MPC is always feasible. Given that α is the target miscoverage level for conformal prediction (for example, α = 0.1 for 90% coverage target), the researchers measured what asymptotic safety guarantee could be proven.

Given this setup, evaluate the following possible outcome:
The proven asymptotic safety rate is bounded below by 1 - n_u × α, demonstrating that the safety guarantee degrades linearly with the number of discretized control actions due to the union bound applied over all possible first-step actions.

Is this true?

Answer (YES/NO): YES